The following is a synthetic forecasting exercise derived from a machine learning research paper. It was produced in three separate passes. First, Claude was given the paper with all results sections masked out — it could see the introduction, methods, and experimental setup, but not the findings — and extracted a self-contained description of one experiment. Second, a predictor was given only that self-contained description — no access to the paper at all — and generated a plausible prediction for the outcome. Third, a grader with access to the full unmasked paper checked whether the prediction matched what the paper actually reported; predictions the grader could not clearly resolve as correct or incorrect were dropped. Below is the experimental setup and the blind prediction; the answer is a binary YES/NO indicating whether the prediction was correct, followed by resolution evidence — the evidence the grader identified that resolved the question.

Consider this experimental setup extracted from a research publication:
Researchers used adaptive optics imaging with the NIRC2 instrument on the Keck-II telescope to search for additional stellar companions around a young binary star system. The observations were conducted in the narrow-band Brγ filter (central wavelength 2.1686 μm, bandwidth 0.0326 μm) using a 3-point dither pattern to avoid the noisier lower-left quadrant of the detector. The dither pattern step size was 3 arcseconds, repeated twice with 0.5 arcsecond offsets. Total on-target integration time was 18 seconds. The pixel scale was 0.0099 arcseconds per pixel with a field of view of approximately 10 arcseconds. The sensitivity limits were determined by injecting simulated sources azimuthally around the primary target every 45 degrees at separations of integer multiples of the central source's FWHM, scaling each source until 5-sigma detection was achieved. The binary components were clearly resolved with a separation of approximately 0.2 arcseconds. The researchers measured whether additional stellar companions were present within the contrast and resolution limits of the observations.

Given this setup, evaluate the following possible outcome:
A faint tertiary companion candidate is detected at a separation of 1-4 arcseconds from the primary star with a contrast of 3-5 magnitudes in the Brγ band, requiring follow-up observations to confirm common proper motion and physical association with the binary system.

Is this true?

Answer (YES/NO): NO